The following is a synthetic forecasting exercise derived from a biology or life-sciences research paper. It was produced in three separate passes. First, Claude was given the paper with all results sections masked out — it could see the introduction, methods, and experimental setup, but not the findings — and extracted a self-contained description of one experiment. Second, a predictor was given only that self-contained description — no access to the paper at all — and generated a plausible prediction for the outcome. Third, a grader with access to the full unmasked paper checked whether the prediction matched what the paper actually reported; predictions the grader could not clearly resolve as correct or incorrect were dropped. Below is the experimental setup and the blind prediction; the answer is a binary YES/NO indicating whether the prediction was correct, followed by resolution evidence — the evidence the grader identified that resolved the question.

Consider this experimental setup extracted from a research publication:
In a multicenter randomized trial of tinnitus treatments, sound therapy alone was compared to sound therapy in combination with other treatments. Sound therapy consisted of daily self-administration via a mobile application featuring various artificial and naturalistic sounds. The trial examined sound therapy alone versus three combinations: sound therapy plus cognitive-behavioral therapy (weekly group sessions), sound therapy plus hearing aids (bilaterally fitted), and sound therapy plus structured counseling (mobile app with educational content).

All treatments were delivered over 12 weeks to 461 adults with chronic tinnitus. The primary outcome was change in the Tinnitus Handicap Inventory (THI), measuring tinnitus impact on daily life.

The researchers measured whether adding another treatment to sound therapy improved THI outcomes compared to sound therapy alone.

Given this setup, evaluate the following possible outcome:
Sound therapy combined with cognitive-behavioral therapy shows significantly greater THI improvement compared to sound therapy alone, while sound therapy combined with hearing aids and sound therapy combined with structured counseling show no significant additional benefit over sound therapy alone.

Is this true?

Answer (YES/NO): YES